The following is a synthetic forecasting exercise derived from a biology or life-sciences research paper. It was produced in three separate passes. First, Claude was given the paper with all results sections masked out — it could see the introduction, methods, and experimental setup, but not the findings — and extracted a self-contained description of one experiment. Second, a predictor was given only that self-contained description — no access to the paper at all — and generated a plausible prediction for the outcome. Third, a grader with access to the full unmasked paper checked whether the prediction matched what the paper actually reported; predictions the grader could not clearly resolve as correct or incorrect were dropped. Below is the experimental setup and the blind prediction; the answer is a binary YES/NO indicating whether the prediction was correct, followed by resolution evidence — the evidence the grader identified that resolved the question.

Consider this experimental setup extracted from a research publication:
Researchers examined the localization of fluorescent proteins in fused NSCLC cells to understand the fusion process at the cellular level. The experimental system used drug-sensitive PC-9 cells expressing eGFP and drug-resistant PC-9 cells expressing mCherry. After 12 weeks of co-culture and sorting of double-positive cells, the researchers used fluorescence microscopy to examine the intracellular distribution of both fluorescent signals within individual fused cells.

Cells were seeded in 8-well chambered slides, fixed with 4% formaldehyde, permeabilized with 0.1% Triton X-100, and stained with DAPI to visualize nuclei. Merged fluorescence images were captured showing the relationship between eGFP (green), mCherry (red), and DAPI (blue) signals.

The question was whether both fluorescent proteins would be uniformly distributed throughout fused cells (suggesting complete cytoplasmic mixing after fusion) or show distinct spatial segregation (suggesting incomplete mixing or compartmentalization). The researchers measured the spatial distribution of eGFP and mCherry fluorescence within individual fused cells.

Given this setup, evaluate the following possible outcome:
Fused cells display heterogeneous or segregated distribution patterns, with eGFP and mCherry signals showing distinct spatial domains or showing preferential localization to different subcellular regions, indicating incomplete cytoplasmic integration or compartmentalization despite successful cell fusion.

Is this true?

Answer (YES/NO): NO